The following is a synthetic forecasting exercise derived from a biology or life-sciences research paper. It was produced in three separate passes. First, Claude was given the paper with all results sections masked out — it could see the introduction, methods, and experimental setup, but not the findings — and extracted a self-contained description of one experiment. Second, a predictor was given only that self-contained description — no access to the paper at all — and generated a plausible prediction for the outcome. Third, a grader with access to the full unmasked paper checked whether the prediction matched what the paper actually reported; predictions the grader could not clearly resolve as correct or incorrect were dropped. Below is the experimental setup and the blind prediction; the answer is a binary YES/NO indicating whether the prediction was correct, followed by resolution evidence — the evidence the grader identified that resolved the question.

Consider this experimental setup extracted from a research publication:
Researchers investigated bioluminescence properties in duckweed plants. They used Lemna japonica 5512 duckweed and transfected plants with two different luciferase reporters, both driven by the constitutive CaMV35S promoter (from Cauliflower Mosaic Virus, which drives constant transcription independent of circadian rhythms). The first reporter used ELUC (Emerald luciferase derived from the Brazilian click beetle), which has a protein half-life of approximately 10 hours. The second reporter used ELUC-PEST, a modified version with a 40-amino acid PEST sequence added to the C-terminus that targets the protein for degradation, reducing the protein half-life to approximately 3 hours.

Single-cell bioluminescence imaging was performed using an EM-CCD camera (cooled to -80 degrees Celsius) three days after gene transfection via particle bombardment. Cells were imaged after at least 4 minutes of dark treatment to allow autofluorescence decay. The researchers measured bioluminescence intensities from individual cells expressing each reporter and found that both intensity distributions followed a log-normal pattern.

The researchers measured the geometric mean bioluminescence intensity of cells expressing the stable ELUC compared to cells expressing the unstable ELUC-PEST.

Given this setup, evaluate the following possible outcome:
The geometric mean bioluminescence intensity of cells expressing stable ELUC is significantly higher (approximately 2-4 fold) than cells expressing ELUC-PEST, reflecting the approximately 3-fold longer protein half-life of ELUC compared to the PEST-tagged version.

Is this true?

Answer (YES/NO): NO